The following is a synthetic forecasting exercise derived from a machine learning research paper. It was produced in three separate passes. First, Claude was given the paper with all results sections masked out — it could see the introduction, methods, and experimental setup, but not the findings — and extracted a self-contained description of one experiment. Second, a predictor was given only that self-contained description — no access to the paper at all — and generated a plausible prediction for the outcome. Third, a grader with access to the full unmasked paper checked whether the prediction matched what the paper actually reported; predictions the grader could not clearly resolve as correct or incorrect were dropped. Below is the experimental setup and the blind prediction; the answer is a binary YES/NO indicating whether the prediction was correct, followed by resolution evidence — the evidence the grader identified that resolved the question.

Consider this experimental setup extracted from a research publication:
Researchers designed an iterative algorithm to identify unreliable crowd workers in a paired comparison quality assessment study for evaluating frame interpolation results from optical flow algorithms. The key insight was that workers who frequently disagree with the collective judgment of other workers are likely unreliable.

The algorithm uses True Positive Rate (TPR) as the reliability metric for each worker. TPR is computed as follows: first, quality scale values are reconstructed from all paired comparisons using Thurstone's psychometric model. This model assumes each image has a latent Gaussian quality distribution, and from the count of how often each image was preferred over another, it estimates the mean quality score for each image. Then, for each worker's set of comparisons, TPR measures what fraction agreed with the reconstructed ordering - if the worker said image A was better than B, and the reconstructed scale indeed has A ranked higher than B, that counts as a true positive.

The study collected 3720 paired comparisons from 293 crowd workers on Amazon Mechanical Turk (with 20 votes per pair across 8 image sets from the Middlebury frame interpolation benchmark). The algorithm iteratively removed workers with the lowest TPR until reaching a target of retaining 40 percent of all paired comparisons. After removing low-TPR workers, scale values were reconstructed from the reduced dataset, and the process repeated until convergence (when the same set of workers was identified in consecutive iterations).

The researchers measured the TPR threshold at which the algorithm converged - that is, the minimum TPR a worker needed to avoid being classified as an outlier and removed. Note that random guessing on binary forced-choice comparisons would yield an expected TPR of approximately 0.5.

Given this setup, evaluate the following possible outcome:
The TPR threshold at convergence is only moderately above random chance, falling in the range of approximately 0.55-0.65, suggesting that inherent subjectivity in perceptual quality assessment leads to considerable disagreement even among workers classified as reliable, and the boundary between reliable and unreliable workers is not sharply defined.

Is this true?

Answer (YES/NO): YES